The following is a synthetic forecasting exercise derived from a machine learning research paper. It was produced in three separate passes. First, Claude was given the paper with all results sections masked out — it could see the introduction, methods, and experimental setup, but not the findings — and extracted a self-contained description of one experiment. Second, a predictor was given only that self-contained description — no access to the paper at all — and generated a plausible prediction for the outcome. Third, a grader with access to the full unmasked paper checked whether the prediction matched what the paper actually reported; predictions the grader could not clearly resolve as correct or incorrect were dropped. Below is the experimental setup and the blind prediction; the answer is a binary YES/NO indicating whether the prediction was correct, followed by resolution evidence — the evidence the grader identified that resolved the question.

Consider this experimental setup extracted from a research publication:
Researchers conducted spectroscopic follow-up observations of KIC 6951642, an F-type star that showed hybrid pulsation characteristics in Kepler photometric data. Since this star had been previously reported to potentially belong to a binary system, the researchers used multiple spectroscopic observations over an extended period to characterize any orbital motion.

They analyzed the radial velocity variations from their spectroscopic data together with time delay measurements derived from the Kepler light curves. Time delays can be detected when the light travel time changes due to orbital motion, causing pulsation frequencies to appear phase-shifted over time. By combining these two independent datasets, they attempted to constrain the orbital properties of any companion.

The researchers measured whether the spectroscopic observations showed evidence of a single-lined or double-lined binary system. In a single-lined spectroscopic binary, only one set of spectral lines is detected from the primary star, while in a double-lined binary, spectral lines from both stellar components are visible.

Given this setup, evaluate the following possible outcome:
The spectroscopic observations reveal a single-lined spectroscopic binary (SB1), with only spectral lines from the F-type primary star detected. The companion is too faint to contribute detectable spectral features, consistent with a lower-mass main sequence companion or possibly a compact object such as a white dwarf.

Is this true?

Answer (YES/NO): YES